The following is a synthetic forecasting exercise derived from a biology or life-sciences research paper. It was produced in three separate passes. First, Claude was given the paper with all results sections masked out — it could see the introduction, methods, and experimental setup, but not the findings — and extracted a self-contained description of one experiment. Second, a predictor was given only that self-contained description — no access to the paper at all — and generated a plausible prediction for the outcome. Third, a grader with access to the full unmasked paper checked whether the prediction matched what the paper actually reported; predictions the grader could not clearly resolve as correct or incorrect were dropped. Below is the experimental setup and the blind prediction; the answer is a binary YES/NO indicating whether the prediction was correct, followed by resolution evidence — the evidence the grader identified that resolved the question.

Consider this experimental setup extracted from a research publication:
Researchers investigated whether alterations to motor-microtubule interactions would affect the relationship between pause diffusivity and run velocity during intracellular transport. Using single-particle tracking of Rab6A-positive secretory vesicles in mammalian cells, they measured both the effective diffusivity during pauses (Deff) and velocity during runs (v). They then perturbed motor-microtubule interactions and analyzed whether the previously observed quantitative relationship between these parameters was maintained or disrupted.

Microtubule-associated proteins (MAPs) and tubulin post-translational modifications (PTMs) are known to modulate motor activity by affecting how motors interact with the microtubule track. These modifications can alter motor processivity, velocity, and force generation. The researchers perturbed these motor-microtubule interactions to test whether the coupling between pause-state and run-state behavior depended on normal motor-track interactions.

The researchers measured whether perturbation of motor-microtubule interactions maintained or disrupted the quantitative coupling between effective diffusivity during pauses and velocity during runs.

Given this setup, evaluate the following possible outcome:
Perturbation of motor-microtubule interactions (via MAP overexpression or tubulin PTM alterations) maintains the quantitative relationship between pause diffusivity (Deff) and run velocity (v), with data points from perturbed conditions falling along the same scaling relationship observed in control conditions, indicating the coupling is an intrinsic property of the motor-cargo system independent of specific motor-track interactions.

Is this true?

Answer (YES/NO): YES